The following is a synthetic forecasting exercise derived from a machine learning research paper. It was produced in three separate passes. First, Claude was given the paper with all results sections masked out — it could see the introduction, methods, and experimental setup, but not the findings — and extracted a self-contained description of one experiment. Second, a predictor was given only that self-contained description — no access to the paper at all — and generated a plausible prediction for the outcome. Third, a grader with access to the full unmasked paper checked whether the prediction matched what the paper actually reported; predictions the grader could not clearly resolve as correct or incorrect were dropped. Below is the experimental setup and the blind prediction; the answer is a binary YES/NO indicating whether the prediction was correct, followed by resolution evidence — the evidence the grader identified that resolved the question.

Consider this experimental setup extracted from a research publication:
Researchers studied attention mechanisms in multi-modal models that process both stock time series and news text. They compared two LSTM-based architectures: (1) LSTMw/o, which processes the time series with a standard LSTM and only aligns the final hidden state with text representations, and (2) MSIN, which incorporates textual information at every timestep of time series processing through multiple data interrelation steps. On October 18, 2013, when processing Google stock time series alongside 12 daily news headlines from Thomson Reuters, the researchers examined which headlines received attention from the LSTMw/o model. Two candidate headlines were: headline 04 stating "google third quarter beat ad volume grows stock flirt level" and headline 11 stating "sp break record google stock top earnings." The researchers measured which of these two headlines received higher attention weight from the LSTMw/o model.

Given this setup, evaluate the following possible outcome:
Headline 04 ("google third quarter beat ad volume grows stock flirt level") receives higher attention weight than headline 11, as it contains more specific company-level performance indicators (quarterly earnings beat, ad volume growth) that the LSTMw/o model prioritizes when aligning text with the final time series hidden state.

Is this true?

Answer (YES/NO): NO